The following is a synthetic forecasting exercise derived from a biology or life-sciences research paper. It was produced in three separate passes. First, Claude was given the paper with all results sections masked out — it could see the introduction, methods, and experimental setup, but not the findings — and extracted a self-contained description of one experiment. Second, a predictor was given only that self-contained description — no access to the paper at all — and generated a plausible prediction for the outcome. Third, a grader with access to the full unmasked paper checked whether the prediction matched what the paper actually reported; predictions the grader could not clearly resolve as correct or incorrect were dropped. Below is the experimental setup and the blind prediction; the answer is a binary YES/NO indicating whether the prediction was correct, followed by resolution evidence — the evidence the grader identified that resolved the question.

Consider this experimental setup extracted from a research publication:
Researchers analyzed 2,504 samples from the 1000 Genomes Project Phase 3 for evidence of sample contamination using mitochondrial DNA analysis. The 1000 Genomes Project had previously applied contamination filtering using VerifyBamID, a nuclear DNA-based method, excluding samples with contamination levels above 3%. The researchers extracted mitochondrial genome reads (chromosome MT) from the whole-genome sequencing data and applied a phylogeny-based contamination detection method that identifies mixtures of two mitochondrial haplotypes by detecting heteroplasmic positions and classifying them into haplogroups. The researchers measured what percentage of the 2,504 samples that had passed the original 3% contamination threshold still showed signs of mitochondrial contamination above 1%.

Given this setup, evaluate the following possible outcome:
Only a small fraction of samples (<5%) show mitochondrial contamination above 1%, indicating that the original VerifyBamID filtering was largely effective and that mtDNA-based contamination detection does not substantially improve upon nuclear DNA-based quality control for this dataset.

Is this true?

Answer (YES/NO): YES